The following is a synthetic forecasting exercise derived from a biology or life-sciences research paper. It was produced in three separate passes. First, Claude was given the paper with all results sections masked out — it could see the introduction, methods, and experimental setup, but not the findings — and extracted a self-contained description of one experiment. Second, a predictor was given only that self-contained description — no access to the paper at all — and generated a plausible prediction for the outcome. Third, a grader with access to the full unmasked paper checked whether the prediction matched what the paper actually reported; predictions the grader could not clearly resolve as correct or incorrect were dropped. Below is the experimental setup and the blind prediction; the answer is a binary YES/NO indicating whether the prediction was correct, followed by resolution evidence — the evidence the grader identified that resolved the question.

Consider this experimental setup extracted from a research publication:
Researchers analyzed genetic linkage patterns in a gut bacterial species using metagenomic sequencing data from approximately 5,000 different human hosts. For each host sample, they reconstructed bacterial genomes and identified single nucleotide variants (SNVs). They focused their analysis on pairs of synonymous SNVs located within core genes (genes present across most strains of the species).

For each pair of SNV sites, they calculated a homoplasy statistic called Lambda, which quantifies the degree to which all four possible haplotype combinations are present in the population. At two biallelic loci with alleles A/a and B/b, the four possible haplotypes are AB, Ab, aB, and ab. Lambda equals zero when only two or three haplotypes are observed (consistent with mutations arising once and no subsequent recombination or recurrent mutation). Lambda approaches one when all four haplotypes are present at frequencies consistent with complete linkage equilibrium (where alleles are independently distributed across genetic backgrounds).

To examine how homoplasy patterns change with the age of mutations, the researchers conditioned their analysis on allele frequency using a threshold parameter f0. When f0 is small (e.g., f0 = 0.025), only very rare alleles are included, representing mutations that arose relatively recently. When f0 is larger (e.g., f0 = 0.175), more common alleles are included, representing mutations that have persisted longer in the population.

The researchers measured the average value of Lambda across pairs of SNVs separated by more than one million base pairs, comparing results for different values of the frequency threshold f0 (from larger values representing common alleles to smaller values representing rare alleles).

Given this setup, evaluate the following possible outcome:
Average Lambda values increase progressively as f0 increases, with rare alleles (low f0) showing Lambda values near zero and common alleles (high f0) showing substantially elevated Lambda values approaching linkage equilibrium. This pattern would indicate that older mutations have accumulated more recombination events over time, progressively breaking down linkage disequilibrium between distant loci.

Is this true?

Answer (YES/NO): NO